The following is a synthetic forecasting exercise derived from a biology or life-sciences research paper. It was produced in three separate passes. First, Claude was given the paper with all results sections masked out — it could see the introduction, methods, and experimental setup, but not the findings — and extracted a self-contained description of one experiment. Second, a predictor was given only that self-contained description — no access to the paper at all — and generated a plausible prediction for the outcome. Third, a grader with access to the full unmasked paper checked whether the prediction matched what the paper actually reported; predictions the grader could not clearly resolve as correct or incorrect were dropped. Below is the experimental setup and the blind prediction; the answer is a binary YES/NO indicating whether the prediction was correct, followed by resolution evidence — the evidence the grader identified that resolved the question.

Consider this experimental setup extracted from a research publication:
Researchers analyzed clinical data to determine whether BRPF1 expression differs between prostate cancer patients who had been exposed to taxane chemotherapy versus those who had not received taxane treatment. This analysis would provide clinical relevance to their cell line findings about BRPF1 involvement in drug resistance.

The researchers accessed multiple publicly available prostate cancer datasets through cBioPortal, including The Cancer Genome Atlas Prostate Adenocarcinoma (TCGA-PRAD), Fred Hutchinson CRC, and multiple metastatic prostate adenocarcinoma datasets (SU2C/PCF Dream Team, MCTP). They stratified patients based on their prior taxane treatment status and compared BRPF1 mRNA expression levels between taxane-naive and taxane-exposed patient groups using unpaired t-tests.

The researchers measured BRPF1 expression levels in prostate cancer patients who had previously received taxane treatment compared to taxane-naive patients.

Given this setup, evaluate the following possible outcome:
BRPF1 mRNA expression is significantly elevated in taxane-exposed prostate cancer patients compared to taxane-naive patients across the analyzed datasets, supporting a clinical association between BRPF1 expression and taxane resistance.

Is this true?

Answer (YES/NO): YES